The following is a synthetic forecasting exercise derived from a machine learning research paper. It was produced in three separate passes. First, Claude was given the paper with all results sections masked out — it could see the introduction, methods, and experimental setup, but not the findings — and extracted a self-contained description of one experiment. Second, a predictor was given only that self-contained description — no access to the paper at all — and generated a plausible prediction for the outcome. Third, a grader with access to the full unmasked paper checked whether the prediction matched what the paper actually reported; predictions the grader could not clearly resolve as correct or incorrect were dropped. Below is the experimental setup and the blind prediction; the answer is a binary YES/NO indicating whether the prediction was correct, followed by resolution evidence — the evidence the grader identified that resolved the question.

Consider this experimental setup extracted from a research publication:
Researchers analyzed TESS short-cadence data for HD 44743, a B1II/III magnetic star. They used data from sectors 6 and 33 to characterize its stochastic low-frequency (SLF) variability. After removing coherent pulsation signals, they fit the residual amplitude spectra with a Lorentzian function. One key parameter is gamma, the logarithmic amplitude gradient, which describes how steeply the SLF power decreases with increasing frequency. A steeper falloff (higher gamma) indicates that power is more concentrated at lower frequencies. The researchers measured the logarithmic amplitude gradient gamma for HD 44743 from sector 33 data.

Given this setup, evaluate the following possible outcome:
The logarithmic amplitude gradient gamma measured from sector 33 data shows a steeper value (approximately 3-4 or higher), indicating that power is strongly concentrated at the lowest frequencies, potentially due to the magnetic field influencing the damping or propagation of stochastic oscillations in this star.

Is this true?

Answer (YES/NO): YES